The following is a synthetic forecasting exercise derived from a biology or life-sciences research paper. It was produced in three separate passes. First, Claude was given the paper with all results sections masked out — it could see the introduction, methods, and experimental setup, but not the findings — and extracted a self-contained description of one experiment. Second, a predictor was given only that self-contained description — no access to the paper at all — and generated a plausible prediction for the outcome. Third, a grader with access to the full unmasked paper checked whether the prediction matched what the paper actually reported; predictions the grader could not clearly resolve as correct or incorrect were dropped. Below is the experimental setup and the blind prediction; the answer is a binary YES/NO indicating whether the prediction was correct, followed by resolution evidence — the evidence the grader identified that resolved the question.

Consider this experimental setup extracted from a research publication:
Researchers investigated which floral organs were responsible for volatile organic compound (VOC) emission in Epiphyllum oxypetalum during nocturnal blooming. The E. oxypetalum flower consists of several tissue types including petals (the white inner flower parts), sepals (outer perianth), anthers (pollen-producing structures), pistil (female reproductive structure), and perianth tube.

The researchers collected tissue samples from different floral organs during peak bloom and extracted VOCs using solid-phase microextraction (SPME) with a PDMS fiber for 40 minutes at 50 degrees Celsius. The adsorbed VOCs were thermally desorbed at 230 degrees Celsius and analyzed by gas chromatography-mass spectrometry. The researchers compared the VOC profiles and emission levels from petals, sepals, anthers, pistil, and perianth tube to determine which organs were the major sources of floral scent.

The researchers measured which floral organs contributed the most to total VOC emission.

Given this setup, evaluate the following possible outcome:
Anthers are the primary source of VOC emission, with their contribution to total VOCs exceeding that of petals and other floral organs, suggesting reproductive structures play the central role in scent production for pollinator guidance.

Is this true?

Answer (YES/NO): NO